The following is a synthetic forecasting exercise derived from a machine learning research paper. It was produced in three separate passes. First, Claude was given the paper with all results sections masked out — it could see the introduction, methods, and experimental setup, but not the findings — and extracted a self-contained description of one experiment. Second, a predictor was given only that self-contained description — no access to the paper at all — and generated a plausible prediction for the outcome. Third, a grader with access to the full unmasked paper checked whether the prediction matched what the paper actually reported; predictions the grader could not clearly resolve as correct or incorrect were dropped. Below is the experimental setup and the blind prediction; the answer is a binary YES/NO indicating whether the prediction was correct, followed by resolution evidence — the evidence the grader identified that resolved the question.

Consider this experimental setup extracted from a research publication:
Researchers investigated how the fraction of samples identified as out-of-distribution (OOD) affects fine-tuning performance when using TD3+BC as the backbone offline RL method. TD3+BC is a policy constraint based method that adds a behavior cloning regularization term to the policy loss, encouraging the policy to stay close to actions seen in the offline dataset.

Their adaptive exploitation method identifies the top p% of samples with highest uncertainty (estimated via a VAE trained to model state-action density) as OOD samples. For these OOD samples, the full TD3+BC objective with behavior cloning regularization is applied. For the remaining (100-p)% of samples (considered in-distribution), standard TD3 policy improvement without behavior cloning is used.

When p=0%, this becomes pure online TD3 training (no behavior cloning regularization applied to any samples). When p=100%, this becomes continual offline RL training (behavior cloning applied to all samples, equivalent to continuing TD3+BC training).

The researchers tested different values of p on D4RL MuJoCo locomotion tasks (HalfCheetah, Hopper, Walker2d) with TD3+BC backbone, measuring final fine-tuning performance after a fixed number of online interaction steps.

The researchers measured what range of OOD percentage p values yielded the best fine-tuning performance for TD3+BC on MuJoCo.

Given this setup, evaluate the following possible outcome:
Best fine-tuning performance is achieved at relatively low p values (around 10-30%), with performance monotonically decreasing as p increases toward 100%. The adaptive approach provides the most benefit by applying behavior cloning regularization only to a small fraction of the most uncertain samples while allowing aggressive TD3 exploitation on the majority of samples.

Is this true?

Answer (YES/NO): NO